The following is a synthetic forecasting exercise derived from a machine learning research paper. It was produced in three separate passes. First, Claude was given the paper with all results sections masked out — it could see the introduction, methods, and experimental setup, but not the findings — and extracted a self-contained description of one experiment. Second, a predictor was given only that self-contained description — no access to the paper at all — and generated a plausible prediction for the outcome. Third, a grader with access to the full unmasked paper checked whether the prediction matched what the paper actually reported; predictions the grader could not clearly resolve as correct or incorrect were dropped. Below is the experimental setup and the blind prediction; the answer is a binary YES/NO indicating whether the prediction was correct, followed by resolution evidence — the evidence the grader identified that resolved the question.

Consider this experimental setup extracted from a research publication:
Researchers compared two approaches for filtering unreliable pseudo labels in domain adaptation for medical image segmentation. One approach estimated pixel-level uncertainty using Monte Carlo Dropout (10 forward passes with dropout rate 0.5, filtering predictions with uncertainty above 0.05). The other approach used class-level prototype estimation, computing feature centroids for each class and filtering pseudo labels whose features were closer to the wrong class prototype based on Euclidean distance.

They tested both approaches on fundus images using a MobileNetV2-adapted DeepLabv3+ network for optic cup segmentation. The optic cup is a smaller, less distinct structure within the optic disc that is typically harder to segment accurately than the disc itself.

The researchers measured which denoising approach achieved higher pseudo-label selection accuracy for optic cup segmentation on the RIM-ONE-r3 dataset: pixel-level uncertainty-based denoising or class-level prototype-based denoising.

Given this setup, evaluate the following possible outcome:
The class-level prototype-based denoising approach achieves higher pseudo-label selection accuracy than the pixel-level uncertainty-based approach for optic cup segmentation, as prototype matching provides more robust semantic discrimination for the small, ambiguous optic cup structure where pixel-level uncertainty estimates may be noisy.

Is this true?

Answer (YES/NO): YES